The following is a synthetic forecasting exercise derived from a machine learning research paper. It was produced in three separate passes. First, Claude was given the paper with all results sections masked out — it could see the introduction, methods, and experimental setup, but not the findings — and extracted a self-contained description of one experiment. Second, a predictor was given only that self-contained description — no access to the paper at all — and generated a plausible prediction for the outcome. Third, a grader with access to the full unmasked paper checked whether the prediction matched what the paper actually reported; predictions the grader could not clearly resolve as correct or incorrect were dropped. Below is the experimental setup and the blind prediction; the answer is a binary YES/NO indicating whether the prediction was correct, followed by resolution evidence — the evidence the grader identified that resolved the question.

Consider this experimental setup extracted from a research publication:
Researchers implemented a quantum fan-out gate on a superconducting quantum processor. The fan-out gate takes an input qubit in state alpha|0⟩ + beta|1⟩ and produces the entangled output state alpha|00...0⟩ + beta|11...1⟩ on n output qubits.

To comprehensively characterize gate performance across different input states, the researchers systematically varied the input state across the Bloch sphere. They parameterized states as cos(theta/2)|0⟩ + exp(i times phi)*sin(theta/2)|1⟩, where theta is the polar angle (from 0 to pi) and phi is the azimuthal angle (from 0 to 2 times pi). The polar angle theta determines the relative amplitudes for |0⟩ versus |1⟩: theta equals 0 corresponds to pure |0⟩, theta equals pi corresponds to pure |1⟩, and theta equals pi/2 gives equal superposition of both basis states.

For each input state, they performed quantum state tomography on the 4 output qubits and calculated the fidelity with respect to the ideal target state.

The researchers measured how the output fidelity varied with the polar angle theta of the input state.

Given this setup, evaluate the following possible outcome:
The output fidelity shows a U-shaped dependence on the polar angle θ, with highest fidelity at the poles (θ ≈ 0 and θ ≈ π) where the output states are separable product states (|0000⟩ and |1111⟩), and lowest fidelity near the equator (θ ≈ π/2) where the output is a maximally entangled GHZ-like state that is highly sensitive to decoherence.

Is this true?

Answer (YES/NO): NO